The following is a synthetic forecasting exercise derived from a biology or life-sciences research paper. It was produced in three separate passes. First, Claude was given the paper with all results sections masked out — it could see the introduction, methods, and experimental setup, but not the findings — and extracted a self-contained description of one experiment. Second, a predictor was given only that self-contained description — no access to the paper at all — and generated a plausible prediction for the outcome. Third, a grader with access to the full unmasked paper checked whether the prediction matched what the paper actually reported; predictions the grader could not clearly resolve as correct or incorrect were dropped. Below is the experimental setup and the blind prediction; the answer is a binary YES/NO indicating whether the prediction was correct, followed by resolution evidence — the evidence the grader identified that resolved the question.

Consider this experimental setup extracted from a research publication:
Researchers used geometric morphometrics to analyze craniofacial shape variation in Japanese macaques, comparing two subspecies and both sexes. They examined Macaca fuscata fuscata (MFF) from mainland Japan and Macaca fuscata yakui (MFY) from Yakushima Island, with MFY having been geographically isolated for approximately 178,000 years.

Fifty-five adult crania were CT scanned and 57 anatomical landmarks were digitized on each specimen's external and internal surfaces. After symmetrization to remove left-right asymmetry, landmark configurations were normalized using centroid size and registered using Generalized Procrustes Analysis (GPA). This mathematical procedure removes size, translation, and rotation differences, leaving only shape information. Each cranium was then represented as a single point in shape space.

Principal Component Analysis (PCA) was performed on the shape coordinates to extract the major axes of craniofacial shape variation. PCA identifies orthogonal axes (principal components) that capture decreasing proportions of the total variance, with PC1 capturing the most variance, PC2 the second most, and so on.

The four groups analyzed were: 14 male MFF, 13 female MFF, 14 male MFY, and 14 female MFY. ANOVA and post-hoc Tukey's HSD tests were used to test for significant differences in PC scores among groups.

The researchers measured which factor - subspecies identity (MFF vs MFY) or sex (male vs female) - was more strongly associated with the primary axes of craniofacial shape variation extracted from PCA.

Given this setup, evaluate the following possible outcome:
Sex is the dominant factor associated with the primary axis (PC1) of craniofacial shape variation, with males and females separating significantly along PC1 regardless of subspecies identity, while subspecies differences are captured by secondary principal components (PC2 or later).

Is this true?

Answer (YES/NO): NO